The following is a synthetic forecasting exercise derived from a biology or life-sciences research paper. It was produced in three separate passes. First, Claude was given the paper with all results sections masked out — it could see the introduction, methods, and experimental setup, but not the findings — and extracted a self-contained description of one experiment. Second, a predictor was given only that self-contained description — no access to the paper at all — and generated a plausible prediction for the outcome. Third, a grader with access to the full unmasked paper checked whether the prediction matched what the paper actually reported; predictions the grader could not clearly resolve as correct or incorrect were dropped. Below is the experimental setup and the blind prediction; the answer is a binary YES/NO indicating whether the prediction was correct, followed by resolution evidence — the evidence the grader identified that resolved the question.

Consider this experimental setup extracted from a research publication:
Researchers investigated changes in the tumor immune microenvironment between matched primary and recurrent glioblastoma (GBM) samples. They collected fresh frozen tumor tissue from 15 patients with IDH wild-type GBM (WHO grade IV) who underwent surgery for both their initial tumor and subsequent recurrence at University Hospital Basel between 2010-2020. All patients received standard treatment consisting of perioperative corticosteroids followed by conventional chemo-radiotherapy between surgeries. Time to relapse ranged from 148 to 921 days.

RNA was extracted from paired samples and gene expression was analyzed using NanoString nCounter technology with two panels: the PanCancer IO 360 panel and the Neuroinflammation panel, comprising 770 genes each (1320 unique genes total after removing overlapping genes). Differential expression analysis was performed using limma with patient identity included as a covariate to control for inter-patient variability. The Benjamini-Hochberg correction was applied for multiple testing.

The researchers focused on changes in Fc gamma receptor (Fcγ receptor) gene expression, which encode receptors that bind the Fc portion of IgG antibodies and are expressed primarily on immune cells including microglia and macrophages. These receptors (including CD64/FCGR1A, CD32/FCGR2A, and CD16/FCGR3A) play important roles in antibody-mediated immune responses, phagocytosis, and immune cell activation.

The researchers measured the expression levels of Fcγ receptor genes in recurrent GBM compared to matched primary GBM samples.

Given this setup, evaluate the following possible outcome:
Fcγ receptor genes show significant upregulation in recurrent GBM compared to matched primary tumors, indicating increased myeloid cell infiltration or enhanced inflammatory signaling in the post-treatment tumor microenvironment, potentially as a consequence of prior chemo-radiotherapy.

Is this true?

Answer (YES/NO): NO